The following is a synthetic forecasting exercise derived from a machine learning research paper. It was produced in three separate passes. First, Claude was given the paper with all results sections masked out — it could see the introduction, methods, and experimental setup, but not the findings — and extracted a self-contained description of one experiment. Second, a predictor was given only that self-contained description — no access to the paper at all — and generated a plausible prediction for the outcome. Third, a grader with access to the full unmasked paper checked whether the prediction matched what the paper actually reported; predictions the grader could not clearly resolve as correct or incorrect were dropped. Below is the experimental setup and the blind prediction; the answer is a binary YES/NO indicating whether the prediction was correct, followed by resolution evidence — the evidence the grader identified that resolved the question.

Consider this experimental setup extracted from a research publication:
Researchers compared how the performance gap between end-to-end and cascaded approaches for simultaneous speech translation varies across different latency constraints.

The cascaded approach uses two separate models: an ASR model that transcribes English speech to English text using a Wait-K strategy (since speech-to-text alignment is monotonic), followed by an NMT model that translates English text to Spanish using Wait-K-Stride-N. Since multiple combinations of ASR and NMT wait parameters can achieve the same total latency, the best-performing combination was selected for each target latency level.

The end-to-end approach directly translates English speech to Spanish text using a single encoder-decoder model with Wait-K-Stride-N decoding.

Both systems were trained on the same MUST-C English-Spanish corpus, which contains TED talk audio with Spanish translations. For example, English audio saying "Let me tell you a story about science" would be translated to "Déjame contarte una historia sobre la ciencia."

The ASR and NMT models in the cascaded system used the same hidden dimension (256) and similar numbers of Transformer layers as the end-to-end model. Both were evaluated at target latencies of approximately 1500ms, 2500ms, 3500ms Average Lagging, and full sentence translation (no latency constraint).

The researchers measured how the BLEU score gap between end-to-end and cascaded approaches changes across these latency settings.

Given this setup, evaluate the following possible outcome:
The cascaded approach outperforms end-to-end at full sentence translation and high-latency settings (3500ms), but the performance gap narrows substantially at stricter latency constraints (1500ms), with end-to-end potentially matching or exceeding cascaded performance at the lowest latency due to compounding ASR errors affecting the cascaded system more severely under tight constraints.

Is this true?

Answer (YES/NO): NO